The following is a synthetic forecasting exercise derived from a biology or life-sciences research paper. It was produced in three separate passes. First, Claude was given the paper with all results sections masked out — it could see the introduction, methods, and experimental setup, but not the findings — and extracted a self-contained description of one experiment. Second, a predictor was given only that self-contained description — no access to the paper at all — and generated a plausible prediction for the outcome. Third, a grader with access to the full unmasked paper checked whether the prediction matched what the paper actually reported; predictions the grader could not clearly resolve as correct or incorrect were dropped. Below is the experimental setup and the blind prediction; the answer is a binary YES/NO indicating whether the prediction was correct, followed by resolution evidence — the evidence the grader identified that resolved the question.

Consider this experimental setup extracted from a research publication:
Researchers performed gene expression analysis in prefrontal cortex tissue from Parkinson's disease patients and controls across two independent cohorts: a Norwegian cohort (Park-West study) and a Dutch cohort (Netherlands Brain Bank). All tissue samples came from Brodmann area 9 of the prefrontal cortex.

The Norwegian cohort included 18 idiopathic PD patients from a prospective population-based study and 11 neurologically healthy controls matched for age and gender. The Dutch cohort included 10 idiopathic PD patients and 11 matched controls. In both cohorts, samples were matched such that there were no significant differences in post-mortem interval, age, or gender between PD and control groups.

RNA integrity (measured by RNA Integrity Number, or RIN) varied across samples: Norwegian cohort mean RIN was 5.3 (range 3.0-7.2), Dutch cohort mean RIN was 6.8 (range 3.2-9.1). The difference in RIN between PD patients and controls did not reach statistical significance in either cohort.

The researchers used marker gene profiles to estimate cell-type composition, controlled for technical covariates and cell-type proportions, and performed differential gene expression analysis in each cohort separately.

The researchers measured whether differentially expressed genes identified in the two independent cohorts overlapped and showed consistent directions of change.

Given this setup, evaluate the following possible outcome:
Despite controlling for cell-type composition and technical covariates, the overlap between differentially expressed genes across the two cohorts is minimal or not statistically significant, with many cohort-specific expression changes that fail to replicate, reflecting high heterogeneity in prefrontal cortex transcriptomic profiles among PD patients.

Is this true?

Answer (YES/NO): YES